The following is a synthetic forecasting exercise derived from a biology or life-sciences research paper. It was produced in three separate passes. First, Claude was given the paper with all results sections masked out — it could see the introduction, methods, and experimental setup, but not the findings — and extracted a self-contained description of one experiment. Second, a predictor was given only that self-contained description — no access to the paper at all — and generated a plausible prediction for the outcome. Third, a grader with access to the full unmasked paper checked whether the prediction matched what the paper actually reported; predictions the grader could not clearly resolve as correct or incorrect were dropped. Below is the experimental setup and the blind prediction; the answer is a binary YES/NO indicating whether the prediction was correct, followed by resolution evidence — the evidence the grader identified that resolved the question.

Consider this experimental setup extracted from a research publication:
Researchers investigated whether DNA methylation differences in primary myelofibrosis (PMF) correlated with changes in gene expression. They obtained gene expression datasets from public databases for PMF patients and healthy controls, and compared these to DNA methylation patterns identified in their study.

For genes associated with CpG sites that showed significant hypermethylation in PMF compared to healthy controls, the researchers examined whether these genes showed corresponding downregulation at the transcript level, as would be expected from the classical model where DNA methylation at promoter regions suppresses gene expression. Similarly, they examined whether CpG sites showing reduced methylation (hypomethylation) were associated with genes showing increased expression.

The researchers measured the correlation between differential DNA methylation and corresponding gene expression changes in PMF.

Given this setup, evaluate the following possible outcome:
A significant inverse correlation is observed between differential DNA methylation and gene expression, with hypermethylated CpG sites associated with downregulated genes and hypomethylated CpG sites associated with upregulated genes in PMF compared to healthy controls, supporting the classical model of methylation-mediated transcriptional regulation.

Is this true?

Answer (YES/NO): NO